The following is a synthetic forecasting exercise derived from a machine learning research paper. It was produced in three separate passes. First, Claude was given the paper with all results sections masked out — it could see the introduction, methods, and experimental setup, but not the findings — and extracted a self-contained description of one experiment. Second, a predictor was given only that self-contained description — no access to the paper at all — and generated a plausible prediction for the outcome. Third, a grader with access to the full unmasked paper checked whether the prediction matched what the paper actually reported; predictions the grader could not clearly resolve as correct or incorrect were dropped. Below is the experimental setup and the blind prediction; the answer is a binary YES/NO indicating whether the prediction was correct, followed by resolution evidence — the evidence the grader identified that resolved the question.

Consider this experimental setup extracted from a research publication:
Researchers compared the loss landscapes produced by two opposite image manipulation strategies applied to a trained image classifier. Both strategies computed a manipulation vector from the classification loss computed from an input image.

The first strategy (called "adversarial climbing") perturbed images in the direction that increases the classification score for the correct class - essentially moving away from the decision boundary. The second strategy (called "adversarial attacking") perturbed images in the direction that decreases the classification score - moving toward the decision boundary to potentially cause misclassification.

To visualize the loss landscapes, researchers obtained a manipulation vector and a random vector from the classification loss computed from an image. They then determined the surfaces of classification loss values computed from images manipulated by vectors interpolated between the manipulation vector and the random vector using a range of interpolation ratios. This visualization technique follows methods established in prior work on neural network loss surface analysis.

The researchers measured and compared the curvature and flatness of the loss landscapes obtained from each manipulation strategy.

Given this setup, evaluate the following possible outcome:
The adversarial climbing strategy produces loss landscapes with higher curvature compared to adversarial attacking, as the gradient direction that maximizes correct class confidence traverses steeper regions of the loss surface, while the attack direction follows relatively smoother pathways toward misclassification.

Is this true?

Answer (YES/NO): NO